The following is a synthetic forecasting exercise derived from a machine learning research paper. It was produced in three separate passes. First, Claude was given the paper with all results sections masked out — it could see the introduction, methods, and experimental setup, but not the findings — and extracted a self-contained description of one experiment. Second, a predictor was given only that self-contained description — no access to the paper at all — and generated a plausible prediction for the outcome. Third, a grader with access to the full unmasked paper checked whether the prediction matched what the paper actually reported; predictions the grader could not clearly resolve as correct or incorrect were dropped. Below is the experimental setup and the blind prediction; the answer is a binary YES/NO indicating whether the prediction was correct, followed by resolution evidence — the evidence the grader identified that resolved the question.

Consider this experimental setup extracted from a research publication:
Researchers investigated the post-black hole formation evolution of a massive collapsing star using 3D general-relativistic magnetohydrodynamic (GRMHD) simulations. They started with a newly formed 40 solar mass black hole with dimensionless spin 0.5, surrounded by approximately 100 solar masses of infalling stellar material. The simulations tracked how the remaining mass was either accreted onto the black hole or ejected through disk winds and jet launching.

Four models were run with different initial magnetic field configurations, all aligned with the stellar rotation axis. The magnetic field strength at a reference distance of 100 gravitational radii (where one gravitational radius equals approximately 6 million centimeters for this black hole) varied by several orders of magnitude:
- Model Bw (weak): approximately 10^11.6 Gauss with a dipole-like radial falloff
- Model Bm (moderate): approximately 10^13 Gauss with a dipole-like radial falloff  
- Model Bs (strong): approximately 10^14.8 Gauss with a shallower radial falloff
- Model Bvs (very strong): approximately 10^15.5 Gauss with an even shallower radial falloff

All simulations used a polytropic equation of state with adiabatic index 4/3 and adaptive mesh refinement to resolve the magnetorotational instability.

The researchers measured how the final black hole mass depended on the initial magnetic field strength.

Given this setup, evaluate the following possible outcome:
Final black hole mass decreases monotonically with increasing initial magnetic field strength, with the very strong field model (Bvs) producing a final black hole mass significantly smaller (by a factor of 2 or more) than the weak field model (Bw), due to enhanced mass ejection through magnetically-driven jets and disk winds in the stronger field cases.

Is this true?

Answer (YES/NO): YES